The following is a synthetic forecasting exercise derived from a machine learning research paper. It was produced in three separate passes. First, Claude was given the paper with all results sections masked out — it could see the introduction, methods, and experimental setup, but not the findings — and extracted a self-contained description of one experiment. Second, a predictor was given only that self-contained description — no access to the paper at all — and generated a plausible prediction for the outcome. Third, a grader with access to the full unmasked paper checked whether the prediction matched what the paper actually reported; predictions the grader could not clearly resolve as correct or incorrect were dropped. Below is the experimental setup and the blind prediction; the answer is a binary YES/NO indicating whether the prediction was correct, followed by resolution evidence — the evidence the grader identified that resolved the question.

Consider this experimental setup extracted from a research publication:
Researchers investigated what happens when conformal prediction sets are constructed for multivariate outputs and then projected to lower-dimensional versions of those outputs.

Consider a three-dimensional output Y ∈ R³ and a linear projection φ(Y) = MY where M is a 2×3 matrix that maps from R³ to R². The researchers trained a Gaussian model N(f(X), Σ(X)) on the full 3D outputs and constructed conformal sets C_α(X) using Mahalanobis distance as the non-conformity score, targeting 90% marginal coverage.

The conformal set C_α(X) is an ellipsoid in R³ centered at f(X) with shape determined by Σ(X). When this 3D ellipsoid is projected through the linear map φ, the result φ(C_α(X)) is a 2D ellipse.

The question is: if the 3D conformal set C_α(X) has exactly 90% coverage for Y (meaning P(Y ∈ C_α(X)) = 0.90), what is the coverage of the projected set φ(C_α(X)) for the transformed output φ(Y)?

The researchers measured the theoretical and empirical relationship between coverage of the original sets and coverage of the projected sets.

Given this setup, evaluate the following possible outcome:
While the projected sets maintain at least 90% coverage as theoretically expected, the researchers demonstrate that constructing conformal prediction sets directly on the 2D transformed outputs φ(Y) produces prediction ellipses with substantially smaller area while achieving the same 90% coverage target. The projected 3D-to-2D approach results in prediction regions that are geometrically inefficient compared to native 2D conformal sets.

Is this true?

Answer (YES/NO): YES